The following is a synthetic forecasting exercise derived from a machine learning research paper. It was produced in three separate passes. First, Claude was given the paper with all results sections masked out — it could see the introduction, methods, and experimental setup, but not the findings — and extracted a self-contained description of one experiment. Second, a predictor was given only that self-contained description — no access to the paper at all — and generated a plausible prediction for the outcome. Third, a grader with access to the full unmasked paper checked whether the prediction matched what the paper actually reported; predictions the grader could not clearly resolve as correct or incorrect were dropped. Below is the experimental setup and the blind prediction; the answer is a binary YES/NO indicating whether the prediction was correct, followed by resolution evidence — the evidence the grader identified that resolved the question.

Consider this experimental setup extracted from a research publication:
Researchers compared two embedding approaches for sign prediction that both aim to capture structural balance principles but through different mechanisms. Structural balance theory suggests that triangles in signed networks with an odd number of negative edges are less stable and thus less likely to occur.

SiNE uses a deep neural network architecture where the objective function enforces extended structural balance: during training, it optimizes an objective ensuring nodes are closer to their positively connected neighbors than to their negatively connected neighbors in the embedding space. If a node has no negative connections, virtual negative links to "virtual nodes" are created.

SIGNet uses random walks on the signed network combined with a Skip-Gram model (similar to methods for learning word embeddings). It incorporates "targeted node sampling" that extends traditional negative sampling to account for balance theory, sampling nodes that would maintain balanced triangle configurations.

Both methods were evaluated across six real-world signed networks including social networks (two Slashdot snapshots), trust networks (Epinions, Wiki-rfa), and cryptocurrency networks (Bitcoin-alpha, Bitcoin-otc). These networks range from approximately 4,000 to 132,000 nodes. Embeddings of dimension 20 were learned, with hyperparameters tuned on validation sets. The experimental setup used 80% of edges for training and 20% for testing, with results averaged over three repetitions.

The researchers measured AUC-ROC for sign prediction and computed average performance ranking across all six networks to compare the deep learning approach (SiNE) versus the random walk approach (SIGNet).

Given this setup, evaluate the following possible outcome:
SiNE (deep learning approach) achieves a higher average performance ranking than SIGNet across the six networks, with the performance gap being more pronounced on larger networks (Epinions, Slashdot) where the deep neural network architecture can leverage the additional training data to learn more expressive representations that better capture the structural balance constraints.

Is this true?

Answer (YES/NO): NO